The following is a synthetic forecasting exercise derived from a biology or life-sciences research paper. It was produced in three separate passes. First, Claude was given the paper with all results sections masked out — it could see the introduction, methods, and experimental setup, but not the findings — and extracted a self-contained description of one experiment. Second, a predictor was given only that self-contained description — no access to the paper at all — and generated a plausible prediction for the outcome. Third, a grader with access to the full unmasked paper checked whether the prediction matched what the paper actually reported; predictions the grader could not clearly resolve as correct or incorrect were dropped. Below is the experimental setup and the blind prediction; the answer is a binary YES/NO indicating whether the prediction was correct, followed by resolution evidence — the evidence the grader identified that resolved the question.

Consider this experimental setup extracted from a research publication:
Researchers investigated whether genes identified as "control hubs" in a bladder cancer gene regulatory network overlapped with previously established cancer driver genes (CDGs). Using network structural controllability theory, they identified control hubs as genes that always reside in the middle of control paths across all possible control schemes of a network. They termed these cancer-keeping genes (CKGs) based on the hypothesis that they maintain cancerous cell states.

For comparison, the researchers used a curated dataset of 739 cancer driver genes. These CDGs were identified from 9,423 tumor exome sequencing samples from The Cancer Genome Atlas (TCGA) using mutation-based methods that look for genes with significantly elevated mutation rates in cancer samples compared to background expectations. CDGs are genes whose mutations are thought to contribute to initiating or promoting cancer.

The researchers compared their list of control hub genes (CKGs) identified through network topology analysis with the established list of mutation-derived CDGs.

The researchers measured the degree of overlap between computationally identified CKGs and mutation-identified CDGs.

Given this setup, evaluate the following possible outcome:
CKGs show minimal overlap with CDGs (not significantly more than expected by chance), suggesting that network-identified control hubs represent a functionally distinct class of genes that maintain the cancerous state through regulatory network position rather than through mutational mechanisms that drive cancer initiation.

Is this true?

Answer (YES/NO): YES